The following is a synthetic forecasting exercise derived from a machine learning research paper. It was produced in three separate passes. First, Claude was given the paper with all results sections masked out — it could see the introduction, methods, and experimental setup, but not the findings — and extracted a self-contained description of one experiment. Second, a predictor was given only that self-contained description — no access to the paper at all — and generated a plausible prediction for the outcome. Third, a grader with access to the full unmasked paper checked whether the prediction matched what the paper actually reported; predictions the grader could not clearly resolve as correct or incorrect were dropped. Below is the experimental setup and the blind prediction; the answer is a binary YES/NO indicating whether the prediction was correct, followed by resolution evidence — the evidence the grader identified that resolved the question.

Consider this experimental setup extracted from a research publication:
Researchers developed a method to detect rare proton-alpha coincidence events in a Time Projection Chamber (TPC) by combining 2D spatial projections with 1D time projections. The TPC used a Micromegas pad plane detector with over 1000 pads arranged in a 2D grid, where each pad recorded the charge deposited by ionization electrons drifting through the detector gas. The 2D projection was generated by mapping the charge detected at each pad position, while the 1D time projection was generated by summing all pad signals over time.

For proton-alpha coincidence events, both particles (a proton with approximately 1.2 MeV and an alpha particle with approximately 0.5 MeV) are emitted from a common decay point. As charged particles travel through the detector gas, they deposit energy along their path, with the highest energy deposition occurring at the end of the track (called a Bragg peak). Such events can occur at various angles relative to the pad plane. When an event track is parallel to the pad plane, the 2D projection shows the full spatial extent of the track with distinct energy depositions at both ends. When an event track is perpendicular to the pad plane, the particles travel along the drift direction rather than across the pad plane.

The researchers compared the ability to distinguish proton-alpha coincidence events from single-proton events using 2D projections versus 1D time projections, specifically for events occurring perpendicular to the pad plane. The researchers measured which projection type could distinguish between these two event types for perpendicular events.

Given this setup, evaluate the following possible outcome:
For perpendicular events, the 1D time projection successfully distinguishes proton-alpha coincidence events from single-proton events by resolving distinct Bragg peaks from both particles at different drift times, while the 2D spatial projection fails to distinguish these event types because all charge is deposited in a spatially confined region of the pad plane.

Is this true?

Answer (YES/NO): YES